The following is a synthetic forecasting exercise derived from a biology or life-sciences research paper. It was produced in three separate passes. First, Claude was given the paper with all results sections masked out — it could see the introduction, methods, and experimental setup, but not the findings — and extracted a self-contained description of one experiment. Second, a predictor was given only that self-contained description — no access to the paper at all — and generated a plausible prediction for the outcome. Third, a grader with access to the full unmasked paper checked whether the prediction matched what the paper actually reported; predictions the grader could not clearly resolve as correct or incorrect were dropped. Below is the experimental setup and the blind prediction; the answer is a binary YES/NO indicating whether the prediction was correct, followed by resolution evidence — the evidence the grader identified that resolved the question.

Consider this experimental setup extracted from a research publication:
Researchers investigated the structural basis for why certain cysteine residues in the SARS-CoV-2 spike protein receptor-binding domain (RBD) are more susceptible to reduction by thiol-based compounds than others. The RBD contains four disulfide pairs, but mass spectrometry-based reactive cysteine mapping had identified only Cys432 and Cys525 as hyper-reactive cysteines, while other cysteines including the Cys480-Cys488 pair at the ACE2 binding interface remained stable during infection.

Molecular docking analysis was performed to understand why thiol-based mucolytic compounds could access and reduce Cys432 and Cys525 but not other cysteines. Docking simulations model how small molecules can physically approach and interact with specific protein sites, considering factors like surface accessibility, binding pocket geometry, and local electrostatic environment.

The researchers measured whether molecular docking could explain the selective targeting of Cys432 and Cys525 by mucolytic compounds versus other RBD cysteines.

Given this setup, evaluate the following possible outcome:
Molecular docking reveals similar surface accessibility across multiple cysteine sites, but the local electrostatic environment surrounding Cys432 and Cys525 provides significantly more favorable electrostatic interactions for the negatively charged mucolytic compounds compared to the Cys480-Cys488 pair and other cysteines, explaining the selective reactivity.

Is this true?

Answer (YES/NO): NO